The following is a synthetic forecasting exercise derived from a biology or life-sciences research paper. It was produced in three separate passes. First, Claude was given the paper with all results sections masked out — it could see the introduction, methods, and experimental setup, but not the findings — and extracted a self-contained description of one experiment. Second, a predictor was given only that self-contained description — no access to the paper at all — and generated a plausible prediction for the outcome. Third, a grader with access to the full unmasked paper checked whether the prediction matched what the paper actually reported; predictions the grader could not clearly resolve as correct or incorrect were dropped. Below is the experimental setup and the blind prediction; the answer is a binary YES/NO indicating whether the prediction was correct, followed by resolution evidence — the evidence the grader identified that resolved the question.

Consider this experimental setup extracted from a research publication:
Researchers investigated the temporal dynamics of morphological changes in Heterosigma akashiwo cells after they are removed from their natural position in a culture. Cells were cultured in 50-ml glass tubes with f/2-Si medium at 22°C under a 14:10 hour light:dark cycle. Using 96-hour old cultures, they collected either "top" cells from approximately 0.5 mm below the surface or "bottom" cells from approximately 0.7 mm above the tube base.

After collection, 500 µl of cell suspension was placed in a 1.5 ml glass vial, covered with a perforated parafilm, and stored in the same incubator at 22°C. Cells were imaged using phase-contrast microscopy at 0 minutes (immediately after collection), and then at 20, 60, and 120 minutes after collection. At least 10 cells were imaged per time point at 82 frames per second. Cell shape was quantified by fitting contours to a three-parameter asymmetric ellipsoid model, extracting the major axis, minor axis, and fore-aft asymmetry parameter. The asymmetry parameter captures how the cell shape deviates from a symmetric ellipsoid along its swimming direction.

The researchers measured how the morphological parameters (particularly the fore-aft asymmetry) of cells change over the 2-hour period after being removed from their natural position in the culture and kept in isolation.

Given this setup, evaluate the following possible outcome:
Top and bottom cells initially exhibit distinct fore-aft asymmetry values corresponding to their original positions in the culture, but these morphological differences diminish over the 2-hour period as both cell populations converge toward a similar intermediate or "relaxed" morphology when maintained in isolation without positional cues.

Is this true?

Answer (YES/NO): YES